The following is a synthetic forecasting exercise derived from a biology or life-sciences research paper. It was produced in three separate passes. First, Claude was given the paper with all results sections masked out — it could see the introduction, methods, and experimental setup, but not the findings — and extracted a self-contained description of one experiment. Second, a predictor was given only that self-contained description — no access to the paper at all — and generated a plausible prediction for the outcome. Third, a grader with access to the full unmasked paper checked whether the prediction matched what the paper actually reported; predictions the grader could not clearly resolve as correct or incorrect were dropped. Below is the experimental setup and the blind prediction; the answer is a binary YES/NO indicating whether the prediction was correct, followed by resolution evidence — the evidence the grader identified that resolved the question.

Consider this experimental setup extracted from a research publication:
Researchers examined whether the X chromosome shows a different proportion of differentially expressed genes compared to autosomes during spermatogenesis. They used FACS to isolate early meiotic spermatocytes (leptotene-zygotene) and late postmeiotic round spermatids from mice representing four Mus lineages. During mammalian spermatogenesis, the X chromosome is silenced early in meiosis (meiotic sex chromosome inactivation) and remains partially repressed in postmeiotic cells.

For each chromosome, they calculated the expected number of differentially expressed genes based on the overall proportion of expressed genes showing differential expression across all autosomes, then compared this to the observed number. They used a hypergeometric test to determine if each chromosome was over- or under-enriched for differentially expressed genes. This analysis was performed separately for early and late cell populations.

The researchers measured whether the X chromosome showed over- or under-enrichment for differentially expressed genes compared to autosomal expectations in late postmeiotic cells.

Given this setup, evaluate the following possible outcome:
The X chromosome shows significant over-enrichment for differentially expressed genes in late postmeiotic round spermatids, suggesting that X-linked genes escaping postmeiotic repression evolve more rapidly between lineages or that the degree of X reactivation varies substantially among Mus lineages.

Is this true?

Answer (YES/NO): NO